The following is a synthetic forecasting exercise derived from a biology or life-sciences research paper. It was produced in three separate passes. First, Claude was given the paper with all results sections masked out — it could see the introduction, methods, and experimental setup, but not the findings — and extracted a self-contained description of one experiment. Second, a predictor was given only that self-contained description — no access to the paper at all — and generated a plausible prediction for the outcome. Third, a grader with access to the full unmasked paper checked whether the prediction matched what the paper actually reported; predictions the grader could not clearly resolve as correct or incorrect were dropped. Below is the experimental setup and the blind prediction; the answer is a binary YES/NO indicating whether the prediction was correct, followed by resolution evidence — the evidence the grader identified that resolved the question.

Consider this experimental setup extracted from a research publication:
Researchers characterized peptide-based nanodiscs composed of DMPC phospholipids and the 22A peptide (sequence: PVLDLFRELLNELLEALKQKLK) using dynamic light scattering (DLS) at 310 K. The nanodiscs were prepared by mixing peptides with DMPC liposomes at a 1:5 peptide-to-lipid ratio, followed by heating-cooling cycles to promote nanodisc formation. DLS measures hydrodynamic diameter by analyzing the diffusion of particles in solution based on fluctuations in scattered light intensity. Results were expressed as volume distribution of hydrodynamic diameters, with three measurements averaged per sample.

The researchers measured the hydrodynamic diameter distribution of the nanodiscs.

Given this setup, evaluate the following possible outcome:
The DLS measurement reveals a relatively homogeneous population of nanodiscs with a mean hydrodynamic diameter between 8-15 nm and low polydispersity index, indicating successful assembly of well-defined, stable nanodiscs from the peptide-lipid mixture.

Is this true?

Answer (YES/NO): NO